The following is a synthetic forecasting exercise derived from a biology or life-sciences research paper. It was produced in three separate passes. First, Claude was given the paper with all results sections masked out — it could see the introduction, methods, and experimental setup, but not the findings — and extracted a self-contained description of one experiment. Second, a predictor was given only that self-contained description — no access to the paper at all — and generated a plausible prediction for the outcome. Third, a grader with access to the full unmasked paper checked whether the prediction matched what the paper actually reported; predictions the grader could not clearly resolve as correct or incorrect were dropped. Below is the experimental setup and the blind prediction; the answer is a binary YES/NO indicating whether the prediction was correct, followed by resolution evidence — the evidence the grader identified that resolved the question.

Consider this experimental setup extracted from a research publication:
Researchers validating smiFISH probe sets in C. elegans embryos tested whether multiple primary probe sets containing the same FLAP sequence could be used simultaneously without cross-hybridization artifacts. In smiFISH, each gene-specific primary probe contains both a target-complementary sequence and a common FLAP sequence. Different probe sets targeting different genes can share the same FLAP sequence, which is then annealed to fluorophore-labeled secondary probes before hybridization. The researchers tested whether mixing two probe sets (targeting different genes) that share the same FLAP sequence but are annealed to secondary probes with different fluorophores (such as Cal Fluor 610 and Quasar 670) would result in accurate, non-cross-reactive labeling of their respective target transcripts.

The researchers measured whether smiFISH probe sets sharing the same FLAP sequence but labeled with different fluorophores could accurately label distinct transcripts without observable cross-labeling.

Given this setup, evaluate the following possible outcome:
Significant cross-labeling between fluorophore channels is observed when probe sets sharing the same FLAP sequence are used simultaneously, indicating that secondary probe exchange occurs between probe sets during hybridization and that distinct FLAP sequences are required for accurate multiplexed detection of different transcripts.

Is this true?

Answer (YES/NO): NO